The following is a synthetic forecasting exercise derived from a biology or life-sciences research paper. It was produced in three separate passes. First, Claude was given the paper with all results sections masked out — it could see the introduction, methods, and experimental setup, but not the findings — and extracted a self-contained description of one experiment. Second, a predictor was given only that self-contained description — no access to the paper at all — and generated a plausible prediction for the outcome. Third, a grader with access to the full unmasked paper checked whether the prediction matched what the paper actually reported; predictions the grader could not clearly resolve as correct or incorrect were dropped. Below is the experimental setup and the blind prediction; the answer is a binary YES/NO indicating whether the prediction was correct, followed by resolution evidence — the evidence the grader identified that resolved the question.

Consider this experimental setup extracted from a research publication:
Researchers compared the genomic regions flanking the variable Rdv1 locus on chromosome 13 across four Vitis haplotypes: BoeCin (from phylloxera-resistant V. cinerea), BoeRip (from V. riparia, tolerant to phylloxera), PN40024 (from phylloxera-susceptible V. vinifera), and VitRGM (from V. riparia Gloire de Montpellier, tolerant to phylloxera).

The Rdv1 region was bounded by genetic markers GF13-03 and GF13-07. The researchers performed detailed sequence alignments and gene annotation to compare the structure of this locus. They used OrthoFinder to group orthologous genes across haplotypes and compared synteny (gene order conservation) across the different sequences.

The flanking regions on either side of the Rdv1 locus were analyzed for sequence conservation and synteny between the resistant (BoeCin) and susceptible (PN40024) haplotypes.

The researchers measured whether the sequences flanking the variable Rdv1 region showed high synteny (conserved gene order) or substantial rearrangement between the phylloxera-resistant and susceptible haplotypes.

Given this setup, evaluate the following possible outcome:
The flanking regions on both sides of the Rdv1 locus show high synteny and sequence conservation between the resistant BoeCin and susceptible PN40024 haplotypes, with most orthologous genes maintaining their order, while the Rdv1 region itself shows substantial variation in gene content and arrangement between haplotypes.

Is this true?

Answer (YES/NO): YES